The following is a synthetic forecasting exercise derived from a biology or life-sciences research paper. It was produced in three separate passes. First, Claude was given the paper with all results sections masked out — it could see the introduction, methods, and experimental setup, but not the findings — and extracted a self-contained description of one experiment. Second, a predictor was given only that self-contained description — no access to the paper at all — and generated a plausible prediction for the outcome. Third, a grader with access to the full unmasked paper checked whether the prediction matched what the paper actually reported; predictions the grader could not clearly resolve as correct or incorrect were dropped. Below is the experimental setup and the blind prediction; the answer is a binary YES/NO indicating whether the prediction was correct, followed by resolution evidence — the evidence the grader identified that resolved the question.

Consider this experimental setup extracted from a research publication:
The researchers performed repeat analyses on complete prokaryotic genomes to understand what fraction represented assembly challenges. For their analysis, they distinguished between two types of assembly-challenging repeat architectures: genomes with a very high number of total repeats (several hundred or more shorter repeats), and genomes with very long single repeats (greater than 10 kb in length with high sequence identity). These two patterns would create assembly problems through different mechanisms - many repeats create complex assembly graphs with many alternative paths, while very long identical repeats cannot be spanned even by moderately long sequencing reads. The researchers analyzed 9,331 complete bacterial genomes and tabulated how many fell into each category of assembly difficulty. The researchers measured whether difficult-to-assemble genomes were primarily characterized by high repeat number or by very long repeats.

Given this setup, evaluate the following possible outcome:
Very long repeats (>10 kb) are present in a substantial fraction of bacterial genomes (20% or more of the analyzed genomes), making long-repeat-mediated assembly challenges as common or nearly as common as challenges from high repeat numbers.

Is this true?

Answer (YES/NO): NO